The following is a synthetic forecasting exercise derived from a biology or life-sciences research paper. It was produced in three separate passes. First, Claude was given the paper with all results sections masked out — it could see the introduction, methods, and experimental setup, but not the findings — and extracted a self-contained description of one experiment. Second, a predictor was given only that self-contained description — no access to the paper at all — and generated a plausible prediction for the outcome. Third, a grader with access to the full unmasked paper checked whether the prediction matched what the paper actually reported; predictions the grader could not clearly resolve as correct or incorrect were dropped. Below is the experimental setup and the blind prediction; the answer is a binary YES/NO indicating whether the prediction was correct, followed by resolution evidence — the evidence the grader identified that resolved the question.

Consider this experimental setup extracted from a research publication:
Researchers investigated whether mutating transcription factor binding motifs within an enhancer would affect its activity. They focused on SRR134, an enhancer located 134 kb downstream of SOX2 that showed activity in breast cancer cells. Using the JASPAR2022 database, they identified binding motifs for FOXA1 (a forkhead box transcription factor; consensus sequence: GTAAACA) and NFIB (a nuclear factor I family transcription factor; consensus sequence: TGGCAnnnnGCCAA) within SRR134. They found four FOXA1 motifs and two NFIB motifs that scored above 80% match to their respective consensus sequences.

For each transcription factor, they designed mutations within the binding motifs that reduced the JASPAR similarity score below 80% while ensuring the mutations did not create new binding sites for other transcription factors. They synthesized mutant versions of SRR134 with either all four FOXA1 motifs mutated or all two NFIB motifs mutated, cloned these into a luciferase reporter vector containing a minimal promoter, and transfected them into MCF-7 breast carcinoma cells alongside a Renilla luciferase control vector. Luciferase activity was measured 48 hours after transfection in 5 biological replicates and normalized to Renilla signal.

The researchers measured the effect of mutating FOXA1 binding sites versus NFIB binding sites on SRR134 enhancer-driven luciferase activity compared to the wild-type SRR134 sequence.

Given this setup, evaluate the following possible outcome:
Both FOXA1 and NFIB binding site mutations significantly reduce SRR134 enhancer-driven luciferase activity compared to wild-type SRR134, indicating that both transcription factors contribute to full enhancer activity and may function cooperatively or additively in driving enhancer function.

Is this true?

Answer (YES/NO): NO